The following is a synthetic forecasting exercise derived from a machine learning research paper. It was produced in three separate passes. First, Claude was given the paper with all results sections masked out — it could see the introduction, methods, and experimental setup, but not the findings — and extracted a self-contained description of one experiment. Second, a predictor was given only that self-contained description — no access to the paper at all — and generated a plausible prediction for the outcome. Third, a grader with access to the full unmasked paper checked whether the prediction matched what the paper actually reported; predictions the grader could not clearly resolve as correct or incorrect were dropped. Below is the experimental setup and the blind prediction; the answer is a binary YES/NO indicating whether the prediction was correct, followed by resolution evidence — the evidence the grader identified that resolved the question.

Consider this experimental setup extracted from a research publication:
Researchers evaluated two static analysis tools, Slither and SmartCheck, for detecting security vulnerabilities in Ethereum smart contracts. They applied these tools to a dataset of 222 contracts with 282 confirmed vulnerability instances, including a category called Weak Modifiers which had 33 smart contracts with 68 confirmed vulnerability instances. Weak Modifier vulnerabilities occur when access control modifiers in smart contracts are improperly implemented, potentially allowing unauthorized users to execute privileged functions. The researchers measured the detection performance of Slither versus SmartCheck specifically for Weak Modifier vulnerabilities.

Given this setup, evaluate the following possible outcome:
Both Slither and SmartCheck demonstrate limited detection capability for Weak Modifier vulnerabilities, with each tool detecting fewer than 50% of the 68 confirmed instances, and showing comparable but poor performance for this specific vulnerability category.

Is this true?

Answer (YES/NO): NO